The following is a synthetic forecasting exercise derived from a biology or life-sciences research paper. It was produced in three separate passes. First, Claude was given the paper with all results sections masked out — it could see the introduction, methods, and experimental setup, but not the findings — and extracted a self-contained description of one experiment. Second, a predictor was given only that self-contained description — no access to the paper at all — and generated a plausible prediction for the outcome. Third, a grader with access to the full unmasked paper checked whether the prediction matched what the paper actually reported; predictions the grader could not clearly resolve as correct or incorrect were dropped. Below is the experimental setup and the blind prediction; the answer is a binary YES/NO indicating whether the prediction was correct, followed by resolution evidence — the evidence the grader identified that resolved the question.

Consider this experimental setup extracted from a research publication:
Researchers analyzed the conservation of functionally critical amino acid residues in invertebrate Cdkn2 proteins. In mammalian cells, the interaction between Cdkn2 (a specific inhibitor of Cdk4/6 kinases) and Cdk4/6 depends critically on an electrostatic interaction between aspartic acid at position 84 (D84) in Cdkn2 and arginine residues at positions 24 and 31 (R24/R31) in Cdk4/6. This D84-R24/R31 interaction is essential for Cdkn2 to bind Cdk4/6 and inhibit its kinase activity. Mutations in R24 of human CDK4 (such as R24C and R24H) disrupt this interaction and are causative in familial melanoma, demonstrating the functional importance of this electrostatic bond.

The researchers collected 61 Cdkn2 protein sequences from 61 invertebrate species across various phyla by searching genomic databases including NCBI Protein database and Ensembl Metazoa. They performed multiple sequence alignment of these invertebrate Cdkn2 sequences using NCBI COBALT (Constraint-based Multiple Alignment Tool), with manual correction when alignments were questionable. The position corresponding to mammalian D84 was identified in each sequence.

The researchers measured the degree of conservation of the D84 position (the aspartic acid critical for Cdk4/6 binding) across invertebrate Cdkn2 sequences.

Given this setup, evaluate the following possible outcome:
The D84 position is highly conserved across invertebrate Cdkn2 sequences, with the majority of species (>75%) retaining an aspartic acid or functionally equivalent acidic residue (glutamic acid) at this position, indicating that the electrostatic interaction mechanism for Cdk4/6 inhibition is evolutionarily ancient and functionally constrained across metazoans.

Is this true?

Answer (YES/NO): YES